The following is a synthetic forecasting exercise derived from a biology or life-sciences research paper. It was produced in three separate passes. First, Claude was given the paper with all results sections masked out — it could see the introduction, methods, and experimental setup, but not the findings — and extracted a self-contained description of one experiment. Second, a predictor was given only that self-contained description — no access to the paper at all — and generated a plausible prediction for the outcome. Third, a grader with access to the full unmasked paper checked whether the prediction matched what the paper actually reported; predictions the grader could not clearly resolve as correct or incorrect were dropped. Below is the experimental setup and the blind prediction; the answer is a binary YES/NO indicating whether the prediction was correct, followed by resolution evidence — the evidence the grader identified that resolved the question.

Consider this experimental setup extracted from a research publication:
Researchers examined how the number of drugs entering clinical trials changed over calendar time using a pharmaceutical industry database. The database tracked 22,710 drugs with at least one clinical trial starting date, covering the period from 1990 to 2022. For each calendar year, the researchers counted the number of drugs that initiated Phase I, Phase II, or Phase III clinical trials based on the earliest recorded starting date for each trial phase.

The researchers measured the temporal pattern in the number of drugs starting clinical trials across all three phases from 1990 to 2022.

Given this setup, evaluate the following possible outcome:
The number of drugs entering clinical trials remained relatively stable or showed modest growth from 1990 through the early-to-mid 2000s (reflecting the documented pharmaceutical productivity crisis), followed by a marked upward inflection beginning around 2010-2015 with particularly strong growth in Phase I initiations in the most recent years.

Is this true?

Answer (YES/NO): NO